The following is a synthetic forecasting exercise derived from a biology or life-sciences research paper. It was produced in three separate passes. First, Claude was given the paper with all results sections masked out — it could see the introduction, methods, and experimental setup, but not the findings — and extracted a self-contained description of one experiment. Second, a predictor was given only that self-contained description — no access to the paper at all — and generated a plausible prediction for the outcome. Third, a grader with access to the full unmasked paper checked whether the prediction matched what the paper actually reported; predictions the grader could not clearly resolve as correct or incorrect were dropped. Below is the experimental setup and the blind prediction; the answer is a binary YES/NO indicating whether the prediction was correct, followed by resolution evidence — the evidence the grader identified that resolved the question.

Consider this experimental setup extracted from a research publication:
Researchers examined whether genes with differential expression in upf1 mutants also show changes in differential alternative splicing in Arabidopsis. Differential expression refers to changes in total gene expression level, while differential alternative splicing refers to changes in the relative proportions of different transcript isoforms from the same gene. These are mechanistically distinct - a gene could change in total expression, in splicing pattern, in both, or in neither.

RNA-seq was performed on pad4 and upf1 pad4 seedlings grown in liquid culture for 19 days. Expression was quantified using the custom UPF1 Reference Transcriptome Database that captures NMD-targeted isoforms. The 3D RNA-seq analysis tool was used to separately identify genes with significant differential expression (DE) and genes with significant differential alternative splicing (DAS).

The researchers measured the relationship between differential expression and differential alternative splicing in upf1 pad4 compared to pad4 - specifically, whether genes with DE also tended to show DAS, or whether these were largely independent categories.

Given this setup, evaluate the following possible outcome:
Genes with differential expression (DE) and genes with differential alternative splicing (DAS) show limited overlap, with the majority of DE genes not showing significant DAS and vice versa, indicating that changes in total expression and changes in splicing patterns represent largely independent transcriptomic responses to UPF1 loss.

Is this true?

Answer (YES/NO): YES